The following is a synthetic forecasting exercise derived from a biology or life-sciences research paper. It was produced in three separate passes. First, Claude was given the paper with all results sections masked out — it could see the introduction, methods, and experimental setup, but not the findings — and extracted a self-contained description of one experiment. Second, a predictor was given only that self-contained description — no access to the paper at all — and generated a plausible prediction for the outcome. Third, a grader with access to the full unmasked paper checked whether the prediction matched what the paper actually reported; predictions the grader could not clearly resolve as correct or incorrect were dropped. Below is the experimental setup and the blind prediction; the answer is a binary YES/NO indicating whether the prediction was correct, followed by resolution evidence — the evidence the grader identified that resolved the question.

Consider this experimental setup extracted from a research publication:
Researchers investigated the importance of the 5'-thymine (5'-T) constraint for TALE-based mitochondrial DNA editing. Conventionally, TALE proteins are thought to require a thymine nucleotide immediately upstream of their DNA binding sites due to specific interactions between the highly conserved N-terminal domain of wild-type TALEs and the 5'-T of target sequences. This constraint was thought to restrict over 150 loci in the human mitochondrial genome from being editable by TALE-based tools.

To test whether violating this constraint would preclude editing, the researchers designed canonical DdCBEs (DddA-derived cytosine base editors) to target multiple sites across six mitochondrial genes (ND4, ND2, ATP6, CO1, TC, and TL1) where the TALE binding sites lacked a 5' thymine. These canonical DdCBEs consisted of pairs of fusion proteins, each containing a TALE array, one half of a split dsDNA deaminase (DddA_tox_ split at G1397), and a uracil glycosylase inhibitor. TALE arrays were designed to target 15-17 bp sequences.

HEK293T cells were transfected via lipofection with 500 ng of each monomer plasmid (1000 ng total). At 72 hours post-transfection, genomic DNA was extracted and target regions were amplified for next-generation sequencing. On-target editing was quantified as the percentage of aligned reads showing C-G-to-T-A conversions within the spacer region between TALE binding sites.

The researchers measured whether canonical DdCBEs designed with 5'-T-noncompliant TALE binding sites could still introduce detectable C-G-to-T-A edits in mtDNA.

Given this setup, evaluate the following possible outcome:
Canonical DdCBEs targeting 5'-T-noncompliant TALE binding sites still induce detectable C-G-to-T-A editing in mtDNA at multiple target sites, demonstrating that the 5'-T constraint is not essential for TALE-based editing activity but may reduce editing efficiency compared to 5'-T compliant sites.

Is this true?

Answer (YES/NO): YES